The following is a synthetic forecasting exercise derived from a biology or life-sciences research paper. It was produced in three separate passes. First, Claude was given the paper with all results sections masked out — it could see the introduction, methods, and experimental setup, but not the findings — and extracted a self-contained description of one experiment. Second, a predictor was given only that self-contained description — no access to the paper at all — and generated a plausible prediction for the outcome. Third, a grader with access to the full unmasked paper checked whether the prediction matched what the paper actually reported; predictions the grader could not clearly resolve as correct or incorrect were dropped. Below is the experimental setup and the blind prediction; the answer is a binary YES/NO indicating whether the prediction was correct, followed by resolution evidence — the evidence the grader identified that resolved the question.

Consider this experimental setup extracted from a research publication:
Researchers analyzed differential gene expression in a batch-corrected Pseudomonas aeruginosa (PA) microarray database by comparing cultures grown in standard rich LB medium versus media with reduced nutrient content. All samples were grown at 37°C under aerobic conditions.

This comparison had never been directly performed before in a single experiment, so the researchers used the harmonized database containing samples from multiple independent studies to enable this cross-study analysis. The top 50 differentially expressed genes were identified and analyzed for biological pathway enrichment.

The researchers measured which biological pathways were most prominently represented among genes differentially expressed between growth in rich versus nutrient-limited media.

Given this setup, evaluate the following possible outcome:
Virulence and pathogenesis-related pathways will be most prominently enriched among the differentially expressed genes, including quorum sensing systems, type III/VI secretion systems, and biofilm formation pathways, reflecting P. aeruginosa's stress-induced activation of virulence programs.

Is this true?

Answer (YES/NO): NO